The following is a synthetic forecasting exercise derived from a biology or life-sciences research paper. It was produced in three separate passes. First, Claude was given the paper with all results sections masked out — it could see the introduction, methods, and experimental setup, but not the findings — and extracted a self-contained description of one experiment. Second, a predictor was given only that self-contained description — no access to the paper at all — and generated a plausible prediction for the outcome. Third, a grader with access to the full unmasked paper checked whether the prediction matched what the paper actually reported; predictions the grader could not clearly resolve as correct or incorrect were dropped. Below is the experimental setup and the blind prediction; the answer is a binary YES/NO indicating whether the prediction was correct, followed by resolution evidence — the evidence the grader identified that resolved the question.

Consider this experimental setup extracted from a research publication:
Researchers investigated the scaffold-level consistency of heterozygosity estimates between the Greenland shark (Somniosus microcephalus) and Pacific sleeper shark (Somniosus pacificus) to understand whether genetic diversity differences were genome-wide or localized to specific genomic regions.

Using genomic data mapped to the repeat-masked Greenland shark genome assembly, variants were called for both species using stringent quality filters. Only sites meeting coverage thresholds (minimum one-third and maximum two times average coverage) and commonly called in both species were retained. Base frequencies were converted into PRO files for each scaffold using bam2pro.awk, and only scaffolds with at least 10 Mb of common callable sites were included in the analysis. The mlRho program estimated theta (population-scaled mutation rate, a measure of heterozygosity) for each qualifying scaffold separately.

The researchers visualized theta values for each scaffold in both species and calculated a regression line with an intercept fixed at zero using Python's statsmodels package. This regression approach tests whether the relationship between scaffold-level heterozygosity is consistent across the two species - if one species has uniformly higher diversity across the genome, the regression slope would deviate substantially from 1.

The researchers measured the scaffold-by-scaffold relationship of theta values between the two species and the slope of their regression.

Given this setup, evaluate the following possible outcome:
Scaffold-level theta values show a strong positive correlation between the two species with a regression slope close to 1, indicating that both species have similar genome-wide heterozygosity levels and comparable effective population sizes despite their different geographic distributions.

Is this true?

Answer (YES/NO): NO